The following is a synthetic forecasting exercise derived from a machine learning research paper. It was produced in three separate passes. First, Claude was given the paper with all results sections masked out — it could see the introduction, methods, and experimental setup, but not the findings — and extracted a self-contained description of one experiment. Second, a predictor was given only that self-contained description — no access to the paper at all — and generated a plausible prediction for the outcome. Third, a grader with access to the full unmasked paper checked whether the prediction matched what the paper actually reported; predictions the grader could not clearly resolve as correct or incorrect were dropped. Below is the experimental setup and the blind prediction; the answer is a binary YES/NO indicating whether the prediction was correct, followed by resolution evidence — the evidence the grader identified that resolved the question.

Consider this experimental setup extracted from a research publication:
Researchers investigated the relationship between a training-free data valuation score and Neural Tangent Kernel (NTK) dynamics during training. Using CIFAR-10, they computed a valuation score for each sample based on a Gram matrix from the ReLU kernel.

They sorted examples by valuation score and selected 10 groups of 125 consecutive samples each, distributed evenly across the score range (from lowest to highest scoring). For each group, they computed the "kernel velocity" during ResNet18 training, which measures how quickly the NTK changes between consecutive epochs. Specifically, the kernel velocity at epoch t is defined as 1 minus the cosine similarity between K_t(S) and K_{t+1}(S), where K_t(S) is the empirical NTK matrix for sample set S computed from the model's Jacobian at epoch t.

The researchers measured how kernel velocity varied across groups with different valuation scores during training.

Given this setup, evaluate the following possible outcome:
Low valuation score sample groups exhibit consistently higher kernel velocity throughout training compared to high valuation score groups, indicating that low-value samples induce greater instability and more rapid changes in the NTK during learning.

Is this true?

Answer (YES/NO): NO